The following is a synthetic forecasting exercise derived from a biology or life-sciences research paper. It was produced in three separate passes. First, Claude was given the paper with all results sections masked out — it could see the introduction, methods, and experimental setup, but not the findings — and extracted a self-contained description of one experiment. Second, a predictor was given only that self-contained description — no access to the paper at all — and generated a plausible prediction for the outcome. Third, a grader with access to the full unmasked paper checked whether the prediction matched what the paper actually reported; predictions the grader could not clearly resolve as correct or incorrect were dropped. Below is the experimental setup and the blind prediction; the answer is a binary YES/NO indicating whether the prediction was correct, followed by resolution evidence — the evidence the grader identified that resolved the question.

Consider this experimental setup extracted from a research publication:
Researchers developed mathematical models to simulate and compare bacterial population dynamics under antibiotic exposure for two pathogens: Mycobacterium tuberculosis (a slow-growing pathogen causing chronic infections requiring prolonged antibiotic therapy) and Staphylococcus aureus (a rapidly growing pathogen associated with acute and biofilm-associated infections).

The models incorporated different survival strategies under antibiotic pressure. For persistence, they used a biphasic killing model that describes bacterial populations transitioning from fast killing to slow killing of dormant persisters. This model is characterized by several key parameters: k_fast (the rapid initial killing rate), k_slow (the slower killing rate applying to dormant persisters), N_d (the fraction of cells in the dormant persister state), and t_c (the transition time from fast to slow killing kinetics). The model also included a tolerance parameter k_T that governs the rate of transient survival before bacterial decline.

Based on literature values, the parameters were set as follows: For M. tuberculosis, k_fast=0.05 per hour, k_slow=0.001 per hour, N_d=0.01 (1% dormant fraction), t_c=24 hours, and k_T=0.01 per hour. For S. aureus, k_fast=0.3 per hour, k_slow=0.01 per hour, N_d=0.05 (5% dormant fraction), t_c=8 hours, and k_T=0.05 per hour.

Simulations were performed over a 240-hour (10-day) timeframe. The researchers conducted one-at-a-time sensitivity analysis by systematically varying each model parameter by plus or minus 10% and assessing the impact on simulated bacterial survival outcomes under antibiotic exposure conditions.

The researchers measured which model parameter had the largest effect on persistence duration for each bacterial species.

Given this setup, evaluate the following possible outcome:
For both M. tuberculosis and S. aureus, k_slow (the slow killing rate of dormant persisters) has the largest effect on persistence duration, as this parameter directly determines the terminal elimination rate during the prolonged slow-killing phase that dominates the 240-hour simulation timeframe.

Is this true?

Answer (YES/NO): NO